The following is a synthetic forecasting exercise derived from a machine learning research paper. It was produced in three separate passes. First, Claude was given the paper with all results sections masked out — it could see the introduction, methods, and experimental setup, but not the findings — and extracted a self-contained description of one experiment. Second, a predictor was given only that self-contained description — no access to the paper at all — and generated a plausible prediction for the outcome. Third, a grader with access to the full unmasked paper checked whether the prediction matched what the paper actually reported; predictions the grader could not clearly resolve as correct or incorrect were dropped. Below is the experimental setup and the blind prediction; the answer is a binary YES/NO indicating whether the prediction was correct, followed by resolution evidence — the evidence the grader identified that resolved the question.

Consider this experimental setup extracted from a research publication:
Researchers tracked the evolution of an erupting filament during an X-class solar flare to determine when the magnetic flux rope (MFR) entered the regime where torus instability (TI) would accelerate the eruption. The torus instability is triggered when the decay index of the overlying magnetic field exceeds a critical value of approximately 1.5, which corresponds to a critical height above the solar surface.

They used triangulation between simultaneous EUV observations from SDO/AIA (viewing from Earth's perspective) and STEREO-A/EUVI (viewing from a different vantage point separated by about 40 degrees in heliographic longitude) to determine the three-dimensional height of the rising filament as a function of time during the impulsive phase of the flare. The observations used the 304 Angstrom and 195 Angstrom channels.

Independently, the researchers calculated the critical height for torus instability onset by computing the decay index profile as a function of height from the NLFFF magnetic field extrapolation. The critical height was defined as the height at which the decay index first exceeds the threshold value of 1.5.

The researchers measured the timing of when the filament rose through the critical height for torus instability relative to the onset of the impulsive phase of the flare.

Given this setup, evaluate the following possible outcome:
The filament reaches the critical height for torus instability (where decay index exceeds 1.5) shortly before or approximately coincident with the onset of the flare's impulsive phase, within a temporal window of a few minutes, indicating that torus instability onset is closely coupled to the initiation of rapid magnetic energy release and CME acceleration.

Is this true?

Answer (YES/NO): NO